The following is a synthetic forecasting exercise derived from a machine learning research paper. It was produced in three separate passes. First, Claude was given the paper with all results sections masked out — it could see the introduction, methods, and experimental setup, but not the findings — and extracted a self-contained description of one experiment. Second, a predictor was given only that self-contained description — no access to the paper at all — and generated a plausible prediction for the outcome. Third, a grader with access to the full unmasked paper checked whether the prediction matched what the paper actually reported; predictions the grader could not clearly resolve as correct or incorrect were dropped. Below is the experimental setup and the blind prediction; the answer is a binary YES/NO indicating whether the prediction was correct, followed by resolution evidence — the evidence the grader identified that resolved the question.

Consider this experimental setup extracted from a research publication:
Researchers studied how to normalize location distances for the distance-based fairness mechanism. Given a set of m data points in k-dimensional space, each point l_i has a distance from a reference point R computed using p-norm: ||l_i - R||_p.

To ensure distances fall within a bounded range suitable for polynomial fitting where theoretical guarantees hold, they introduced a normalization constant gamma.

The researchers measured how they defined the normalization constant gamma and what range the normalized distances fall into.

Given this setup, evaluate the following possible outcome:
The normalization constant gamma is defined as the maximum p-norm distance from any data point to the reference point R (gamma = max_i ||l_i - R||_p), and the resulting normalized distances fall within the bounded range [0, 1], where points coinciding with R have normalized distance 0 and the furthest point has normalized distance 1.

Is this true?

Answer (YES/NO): YES